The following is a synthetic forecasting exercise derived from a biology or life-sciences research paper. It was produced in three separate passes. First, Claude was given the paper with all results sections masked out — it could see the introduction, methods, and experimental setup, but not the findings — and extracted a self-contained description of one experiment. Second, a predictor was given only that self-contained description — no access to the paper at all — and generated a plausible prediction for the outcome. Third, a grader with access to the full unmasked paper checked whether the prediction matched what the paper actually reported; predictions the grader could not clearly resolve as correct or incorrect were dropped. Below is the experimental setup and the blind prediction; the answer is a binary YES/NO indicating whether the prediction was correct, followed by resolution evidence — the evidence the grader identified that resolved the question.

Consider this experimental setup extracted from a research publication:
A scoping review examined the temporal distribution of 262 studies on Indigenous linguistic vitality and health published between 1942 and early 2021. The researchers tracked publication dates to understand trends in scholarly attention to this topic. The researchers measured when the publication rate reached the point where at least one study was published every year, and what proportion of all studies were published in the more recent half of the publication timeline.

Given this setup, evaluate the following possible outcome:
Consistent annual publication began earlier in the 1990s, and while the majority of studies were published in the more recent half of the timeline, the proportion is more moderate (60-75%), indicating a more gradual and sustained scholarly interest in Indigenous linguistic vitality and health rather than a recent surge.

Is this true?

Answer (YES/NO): NO